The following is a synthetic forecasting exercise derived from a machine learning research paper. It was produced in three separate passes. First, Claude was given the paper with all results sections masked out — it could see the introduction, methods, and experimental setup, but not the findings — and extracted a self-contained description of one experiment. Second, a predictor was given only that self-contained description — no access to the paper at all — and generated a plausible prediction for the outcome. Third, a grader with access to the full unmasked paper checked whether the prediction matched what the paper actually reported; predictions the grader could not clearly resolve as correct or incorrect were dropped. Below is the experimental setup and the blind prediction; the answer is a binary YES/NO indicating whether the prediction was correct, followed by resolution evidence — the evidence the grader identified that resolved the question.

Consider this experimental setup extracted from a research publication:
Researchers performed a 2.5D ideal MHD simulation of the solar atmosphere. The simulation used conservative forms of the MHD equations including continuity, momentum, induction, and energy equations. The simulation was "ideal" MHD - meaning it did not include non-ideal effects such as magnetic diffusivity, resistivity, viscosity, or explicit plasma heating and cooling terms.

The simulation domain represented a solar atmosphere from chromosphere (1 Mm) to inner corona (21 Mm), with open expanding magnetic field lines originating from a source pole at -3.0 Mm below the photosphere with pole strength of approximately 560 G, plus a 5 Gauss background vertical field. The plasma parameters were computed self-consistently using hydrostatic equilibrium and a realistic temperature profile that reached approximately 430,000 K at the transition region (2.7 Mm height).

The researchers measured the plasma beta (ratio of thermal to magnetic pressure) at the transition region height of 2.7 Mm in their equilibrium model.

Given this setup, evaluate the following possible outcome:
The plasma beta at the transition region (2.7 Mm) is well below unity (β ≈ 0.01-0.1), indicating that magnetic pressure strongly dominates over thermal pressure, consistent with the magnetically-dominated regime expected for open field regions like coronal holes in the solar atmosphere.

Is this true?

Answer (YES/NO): NO